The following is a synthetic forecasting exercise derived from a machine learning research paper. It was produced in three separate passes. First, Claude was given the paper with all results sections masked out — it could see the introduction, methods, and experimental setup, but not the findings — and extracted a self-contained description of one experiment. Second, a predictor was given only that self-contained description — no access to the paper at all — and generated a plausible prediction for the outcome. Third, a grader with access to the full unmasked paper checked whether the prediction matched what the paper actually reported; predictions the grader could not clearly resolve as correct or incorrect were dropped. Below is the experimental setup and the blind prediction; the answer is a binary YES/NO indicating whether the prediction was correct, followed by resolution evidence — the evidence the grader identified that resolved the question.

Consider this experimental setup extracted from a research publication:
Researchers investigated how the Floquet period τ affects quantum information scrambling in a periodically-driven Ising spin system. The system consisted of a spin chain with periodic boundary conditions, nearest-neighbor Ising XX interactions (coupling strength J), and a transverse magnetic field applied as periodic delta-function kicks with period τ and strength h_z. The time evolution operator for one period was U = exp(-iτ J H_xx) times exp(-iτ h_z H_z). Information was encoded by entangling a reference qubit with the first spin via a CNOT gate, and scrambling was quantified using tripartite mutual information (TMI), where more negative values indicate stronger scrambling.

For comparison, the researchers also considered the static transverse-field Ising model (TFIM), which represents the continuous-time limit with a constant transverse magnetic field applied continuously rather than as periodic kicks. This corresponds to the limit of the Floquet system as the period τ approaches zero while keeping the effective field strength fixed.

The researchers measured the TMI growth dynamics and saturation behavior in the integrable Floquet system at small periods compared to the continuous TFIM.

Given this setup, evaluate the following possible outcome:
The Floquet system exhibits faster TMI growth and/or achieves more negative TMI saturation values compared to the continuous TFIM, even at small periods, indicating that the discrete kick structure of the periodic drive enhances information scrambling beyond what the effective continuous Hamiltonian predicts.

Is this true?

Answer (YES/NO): NO